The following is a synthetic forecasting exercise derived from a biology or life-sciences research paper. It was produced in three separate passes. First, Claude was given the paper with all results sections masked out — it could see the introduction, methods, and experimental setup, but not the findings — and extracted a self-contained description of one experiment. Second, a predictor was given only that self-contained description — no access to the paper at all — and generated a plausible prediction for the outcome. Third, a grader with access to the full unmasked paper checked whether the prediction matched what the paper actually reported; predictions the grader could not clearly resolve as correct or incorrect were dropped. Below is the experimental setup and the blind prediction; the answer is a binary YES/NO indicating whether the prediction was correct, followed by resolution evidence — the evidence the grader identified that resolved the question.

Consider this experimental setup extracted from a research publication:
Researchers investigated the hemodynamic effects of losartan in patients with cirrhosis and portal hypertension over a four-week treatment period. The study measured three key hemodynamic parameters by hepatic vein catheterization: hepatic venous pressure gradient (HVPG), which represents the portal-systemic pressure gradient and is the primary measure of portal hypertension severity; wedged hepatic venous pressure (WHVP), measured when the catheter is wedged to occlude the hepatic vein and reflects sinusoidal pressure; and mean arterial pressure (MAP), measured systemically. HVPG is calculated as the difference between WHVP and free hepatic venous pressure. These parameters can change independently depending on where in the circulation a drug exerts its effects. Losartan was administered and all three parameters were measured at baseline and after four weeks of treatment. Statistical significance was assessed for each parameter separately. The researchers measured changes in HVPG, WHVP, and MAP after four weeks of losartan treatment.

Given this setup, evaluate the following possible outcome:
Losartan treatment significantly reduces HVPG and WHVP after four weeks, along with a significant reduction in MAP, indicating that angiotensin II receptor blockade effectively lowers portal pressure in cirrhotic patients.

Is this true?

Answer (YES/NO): NO